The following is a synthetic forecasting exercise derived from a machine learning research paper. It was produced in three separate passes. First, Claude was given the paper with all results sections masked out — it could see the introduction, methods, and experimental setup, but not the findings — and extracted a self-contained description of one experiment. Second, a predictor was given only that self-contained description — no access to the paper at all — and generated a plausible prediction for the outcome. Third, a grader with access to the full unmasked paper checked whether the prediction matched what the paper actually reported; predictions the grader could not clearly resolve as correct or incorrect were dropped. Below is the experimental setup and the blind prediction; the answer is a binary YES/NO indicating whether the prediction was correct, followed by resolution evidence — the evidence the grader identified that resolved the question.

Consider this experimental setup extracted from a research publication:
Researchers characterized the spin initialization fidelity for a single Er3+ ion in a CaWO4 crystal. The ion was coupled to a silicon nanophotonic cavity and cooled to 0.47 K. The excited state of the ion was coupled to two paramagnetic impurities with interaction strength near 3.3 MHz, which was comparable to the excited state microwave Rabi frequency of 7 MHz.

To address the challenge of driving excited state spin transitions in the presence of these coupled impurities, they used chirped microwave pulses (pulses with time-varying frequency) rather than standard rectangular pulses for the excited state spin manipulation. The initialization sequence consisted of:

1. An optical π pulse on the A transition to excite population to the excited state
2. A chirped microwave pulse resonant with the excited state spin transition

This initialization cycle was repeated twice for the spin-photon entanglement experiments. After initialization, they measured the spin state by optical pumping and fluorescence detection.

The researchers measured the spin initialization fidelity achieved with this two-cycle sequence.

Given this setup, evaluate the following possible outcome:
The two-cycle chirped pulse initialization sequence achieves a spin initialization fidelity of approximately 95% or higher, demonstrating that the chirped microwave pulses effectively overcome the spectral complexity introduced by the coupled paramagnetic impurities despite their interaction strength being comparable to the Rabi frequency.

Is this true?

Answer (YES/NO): YES